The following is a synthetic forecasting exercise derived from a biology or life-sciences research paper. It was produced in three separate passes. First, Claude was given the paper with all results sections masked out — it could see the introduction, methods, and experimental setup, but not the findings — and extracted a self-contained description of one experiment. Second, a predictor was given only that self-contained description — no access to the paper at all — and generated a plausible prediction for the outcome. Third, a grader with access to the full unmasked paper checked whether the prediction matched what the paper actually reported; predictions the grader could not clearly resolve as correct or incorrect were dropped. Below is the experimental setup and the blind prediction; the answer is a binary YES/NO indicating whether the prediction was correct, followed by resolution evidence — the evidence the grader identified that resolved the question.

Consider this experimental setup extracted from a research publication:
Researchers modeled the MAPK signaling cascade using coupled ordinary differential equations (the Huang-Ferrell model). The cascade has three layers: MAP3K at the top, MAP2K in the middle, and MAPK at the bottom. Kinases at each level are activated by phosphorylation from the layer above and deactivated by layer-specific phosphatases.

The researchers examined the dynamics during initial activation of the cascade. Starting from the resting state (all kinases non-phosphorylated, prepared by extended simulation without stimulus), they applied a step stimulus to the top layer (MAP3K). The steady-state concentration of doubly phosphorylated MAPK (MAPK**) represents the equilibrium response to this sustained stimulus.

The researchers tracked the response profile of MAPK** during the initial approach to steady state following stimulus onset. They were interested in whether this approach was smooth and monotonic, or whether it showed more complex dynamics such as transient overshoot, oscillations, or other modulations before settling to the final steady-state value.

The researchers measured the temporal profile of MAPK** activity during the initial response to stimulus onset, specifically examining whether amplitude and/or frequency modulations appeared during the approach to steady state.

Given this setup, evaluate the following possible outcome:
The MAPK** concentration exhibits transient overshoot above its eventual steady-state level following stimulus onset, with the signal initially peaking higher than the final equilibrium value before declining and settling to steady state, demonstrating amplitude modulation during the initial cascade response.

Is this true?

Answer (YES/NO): NO